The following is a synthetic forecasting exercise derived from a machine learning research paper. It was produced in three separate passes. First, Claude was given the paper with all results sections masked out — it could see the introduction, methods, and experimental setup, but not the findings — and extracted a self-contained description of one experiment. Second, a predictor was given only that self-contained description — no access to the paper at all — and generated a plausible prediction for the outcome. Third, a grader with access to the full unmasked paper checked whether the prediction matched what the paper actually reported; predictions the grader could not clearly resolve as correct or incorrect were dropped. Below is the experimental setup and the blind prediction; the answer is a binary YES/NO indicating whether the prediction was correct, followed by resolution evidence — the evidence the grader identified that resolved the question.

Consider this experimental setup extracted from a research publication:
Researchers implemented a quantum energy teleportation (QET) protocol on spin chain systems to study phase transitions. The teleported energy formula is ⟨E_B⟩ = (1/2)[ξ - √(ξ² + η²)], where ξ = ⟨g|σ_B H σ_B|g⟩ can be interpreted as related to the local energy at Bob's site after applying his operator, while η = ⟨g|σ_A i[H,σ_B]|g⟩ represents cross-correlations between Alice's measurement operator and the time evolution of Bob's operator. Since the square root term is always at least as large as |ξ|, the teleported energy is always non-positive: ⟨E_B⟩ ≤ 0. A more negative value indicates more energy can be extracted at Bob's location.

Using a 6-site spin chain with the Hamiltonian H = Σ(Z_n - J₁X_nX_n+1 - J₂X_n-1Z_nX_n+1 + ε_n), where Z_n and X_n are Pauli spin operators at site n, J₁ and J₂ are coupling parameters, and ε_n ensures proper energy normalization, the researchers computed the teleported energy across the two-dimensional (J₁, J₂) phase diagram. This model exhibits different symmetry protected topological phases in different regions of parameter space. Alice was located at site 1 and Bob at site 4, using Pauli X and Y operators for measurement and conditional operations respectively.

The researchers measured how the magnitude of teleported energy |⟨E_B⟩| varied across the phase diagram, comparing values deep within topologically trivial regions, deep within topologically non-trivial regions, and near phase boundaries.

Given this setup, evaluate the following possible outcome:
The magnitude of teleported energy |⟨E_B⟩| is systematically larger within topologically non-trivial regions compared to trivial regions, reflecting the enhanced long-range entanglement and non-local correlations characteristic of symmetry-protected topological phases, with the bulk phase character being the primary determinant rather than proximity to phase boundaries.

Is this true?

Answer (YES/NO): NO